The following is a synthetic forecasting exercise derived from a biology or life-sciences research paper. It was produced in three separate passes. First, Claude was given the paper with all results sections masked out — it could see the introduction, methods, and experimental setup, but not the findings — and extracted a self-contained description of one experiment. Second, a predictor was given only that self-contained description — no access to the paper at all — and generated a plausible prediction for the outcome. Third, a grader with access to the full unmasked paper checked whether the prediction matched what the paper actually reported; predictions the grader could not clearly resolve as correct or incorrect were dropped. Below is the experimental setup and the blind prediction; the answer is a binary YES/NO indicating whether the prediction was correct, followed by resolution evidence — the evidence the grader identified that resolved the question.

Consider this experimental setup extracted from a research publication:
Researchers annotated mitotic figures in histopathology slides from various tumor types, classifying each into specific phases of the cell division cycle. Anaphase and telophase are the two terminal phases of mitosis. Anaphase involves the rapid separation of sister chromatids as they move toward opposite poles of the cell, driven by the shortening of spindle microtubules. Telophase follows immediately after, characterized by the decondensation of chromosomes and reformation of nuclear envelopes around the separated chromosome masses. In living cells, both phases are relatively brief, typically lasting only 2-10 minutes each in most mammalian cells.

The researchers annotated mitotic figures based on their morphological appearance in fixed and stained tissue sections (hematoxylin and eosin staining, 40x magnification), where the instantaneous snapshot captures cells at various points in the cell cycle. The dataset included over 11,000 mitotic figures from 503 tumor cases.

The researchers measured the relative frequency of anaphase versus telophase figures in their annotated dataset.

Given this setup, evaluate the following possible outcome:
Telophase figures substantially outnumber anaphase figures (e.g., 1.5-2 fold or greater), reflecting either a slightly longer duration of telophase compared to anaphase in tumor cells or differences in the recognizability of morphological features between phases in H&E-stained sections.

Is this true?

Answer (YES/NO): NO